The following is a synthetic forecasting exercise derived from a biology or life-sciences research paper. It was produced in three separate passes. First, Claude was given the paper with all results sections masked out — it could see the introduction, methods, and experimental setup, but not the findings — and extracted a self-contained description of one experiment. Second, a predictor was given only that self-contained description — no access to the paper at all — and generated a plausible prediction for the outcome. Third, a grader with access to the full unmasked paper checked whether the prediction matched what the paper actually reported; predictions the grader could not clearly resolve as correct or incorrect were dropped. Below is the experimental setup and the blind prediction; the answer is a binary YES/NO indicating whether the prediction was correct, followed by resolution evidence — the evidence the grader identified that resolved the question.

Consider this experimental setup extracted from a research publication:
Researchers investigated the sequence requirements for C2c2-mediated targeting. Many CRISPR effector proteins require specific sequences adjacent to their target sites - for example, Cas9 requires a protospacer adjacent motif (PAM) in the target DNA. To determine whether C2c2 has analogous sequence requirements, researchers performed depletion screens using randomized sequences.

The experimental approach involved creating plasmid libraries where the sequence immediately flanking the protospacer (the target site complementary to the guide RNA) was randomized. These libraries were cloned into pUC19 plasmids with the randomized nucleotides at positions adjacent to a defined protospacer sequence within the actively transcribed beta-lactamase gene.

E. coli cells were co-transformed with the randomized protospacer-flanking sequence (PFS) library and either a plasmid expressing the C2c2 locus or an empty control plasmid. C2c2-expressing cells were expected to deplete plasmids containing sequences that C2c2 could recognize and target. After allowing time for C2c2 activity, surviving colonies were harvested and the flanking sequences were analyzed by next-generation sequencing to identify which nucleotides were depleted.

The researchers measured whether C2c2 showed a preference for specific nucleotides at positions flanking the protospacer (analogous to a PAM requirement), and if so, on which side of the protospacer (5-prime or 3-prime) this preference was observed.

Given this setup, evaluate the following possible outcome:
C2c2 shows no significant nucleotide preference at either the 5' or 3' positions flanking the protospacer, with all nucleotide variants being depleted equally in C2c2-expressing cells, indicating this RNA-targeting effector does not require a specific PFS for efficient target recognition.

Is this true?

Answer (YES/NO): NO